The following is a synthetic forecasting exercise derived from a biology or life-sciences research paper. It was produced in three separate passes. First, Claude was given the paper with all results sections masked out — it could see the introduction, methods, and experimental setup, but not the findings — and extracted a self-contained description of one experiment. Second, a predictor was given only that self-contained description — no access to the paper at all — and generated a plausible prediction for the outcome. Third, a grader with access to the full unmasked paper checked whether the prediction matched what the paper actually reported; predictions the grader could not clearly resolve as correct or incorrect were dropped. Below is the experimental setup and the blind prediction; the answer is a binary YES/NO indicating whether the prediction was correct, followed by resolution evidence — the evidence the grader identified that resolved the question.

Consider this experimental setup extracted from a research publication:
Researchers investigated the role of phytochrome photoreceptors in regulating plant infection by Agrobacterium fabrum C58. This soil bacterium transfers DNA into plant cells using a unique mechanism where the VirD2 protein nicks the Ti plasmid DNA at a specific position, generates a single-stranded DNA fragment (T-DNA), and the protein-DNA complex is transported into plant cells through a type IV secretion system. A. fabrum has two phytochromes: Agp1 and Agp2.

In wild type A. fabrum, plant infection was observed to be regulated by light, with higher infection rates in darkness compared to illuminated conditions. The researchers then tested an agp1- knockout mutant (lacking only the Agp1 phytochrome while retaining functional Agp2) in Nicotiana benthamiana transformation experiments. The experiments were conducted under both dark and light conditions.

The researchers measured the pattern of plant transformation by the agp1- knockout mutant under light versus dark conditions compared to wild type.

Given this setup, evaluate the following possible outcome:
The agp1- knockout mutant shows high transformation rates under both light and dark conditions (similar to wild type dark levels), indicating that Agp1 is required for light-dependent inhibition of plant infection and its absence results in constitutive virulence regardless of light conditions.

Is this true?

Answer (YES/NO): NO